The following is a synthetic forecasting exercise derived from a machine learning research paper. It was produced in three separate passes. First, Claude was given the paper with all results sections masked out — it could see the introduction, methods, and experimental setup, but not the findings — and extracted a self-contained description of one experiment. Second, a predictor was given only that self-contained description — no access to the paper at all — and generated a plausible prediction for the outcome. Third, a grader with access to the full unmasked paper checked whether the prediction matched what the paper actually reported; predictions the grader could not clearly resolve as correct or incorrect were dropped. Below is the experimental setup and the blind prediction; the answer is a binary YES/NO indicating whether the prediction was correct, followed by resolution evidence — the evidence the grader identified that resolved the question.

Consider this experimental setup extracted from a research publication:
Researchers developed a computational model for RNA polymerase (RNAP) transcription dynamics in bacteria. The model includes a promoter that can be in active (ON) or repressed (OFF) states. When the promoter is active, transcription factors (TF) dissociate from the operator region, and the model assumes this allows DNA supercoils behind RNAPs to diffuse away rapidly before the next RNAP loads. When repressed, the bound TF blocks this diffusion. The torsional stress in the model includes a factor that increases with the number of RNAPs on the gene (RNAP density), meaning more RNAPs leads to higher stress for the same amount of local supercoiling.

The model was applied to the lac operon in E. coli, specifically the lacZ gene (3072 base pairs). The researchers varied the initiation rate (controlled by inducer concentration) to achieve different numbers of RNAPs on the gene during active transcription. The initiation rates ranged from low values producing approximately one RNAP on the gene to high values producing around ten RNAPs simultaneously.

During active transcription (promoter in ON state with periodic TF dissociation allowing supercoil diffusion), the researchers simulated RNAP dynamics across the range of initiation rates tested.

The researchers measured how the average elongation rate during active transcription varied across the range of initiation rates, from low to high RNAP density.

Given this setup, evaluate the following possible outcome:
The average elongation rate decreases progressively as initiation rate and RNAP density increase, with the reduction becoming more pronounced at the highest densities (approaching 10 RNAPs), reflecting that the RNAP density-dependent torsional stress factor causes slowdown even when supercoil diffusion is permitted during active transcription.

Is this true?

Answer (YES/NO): NO